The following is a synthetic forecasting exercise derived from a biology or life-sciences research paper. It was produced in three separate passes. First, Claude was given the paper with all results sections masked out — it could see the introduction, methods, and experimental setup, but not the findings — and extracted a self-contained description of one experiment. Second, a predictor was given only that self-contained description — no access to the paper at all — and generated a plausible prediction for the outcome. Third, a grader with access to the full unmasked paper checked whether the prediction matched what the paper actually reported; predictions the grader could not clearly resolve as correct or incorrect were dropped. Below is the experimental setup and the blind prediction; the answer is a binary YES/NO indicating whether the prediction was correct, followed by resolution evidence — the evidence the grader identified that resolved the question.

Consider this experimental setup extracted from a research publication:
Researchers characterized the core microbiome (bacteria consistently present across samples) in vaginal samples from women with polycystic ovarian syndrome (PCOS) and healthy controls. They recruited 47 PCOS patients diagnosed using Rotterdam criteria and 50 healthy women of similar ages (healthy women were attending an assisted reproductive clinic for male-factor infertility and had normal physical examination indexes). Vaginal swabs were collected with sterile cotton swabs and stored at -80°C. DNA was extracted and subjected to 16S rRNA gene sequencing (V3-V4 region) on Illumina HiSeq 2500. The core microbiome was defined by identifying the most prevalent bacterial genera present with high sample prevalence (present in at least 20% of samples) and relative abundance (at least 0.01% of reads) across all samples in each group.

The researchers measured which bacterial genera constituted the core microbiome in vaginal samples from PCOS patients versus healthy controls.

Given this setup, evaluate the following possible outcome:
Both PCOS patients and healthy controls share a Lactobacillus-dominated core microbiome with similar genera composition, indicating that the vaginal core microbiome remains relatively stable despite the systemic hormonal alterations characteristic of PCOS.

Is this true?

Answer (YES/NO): NO